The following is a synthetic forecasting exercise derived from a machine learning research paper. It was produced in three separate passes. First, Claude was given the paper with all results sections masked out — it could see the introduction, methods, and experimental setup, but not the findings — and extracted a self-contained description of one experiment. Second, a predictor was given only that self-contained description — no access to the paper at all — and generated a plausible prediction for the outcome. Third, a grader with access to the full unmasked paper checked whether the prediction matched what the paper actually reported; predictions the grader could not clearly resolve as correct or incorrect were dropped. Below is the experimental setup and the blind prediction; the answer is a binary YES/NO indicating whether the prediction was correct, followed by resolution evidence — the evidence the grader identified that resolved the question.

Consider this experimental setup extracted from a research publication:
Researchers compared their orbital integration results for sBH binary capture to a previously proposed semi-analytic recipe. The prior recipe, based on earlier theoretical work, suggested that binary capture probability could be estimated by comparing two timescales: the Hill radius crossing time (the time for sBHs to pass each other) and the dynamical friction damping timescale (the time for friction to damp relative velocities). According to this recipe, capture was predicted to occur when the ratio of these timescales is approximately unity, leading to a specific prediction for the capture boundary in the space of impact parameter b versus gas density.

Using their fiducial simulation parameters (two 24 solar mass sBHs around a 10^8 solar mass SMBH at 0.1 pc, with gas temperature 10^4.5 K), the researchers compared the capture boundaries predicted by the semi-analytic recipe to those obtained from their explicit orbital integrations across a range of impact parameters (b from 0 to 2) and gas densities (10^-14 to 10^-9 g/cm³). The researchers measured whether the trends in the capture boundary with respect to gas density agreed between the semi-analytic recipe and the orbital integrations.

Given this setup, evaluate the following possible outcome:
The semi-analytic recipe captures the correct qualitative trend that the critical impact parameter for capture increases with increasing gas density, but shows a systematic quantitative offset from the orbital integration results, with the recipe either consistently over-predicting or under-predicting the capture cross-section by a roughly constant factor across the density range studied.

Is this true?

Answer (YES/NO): NO